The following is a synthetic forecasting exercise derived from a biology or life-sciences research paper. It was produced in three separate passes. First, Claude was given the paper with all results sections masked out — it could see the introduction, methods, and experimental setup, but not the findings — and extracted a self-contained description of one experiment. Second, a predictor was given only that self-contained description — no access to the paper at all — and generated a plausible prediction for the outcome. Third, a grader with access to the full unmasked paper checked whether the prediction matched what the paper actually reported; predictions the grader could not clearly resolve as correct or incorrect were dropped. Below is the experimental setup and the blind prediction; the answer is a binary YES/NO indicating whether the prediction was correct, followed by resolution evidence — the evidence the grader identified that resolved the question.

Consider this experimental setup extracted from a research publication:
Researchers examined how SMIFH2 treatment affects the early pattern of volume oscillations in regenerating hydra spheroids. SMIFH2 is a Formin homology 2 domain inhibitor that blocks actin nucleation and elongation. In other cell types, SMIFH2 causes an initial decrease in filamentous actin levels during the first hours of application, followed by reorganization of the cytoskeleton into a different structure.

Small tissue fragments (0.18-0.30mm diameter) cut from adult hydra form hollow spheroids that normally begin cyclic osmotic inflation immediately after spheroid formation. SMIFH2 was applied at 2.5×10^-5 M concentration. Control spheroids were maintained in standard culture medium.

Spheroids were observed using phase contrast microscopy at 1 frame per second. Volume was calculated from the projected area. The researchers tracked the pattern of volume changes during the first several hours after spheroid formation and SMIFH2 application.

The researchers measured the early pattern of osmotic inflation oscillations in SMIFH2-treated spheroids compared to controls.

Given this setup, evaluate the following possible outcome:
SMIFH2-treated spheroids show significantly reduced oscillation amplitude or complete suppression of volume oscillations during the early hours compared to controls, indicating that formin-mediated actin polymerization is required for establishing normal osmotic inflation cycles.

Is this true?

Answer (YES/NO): YES